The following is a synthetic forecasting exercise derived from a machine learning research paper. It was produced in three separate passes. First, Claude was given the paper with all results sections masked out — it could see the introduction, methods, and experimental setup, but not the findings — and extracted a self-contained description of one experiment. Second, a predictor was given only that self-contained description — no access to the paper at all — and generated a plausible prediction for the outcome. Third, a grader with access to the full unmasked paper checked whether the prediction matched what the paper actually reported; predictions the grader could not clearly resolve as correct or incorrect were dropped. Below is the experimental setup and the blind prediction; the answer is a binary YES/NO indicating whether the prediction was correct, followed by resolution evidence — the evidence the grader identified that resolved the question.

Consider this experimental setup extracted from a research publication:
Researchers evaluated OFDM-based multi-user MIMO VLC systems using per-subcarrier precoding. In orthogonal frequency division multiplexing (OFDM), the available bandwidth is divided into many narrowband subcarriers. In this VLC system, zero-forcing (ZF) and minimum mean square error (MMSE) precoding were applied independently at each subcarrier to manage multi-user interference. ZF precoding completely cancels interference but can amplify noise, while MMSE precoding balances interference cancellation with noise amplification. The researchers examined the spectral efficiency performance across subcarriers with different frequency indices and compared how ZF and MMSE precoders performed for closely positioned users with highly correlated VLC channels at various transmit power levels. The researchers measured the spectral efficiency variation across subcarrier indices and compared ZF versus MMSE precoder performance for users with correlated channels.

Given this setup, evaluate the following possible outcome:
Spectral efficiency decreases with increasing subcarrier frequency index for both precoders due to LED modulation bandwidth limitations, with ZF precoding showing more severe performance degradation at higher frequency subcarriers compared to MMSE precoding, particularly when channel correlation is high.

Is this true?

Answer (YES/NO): NO